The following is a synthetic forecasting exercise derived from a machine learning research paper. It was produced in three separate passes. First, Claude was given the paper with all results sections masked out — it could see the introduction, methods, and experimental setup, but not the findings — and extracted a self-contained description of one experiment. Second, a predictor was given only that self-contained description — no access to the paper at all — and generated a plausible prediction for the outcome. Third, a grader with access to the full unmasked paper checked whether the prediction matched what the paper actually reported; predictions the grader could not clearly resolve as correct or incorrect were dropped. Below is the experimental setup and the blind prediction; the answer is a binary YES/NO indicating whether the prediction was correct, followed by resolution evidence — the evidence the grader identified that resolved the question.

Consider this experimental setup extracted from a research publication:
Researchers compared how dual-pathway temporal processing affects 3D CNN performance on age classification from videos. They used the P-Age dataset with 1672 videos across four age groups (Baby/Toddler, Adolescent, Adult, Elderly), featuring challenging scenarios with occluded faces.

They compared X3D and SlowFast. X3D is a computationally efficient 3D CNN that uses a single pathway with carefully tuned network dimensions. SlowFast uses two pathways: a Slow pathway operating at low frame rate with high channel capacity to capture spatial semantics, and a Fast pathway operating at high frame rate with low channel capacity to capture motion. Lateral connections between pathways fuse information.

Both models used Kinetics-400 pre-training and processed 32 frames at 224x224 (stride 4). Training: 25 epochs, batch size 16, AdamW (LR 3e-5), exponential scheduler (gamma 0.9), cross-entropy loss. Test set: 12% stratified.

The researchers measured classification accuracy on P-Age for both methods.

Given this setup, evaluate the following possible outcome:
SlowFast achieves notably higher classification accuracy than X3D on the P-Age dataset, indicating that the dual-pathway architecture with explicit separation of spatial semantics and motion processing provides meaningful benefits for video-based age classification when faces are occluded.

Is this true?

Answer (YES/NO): NO